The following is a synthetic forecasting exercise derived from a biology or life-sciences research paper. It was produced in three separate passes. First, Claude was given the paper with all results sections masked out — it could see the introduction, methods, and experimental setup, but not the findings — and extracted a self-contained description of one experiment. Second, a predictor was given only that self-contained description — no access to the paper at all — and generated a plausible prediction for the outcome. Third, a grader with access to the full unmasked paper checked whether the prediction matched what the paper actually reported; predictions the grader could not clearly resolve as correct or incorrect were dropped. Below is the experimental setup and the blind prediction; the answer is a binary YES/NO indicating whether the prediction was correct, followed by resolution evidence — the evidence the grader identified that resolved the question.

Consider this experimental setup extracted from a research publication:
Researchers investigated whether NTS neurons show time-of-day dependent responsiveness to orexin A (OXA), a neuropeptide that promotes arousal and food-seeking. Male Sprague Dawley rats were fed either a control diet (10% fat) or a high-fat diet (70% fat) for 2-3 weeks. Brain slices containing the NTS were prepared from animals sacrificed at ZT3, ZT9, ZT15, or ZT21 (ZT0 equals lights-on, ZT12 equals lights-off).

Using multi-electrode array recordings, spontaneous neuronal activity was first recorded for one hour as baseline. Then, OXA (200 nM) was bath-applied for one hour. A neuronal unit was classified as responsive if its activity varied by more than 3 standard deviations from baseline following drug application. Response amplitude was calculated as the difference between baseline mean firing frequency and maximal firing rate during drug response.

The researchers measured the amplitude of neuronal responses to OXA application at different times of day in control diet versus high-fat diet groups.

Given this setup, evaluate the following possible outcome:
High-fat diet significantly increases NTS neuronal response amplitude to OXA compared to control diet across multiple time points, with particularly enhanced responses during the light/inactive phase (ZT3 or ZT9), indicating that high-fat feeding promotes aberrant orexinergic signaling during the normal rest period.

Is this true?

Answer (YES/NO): NO